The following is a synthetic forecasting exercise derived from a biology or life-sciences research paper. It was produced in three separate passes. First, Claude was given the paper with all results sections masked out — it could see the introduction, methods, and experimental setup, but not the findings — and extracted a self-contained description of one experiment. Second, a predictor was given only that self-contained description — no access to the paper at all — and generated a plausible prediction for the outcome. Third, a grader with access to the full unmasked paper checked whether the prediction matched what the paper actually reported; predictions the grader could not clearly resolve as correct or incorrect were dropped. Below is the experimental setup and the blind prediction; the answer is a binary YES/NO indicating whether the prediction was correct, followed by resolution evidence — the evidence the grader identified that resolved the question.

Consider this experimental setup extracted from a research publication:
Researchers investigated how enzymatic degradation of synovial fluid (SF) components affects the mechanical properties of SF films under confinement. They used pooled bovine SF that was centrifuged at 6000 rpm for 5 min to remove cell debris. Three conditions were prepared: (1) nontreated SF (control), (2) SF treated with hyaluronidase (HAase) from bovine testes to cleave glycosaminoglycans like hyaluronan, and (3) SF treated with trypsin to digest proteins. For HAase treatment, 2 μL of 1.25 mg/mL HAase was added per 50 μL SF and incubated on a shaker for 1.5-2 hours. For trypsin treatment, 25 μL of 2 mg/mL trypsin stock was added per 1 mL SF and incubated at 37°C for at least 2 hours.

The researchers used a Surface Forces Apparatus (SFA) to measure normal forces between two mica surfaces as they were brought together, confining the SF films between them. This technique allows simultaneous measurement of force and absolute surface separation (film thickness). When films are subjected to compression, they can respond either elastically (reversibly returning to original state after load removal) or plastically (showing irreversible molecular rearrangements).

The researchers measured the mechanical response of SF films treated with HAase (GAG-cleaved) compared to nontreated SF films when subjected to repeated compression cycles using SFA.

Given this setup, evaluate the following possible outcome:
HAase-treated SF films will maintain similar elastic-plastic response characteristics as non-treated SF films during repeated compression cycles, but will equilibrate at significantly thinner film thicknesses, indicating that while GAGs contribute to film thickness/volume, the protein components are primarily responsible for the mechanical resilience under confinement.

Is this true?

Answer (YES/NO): NO